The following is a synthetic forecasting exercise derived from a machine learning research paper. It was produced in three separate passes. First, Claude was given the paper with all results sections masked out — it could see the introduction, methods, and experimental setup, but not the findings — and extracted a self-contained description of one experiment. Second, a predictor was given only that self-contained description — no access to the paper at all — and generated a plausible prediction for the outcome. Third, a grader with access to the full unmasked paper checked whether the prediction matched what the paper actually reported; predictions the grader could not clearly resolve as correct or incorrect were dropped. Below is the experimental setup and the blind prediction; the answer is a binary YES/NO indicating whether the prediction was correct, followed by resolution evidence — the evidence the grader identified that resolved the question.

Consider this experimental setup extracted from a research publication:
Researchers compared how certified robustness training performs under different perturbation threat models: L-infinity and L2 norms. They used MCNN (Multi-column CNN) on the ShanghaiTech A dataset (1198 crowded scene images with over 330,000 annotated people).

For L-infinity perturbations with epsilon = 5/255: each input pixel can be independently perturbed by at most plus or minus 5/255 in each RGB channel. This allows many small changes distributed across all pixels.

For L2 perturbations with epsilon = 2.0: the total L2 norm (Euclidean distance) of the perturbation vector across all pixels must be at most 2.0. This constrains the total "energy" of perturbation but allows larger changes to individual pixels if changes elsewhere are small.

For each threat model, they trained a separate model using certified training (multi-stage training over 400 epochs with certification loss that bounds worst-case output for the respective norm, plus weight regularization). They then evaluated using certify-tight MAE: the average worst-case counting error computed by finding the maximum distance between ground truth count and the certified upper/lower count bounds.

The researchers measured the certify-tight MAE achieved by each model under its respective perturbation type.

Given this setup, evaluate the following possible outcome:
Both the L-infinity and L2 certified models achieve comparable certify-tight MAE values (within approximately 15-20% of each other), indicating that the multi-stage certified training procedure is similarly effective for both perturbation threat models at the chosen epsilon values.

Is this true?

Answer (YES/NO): NO